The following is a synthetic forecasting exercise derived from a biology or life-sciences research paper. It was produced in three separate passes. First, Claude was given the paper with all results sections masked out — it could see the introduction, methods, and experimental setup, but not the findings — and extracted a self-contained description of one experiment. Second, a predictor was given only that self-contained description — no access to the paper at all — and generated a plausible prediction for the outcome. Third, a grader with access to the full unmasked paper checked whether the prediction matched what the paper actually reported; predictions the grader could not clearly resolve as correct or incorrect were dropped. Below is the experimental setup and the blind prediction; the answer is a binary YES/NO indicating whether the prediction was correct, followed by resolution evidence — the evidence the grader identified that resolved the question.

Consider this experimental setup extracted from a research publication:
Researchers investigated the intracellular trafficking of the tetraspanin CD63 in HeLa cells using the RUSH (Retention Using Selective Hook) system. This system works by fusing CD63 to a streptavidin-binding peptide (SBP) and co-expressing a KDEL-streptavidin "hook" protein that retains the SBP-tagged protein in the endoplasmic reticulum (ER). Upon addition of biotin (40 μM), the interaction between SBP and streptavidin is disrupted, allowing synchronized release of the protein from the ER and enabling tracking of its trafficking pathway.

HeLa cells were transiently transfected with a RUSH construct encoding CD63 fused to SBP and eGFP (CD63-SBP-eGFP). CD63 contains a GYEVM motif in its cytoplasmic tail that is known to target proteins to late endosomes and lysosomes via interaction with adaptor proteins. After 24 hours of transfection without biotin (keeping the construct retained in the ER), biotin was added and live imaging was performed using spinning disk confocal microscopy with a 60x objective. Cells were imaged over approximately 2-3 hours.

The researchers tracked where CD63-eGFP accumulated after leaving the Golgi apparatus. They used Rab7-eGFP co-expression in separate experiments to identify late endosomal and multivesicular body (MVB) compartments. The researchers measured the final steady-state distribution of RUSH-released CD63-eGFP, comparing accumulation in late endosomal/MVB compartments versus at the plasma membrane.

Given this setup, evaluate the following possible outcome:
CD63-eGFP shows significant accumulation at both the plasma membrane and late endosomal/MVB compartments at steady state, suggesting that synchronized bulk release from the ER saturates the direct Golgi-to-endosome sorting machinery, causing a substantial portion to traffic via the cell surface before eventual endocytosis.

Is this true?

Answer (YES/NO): NO